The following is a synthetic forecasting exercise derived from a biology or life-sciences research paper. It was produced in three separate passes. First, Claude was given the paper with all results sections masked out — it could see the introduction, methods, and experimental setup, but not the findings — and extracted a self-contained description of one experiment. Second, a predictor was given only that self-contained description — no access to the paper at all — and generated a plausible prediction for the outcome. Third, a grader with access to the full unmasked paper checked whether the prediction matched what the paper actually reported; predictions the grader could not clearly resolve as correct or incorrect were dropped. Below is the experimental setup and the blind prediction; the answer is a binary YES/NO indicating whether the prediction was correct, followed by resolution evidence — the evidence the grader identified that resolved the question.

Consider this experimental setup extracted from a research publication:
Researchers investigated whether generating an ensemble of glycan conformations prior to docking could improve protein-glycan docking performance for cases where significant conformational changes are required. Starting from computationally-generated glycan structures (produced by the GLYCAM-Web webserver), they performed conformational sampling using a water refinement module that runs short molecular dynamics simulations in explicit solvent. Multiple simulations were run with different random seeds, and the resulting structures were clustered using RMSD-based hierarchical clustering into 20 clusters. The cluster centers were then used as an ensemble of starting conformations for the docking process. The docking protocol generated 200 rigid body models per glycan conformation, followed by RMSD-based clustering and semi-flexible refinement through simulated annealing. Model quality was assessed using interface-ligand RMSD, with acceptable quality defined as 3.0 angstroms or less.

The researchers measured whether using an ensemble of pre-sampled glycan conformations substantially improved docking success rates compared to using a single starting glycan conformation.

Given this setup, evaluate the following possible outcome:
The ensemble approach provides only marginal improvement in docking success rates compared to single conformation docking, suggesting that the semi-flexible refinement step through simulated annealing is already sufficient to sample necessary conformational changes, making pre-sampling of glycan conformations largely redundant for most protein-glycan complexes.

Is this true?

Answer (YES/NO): NO